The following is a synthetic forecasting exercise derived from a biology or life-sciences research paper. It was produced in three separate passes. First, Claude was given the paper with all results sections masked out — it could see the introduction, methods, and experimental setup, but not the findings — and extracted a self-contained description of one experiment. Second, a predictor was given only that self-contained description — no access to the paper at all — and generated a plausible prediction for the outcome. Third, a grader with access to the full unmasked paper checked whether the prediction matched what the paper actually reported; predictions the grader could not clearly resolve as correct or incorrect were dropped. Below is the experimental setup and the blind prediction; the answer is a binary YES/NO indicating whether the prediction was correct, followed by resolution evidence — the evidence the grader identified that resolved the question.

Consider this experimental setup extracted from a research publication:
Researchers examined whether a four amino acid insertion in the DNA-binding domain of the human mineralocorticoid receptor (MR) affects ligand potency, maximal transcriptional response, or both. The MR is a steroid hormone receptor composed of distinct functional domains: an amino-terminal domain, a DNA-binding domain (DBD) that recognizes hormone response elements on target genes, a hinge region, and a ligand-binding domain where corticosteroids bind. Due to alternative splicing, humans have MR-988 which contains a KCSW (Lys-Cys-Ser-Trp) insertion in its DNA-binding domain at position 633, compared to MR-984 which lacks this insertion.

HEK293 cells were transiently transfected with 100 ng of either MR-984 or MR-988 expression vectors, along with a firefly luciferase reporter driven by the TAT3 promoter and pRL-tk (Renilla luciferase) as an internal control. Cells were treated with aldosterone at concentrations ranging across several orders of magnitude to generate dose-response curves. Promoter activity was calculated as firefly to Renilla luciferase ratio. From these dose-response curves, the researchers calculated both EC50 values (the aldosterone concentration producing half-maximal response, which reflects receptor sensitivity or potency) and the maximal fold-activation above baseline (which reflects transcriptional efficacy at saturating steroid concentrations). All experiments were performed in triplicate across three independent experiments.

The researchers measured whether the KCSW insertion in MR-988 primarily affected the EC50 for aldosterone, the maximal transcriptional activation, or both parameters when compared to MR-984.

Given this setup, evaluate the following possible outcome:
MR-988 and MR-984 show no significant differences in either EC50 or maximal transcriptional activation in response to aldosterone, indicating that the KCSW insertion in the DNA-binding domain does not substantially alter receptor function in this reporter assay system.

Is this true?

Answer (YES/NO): NO